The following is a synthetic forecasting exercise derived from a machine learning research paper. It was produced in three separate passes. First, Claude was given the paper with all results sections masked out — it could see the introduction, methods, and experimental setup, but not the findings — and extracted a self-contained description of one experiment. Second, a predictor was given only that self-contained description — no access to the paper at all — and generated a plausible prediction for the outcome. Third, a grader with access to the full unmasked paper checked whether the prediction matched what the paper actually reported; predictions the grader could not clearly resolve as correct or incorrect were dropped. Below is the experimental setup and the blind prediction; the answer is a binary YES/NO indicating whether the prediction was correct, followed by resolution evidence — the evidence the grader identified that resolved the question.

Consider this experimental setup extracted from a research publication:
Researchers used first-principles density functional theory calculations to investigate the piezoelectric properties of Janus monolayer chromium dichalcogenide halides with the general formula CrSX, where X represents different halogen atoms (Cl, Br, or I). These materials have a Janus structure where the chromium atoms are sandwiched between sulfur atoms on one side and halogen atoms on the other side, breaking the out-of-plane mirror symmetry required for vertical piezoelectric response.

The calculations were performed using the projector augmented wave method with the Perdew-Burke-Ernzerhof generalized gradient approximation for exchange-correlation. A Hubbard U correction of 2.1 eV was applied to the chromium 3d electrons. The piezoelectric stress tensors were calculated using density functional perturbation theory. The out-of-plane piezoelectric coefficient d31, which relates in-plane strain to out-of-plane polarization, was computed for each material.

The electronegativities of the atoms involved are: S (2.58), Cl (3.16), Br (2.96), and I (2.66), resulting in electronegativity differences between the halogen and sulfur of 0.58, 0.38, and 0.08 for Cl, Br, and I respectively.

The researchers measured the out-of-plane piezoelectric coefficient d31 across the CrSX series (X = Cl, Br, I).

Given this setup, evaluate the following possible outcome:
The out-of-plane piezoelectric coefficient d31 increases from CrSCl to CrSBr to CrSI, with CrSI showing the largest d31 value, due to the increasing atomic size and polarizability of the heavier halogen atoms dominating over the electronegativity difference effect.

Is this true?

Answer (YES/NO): NO